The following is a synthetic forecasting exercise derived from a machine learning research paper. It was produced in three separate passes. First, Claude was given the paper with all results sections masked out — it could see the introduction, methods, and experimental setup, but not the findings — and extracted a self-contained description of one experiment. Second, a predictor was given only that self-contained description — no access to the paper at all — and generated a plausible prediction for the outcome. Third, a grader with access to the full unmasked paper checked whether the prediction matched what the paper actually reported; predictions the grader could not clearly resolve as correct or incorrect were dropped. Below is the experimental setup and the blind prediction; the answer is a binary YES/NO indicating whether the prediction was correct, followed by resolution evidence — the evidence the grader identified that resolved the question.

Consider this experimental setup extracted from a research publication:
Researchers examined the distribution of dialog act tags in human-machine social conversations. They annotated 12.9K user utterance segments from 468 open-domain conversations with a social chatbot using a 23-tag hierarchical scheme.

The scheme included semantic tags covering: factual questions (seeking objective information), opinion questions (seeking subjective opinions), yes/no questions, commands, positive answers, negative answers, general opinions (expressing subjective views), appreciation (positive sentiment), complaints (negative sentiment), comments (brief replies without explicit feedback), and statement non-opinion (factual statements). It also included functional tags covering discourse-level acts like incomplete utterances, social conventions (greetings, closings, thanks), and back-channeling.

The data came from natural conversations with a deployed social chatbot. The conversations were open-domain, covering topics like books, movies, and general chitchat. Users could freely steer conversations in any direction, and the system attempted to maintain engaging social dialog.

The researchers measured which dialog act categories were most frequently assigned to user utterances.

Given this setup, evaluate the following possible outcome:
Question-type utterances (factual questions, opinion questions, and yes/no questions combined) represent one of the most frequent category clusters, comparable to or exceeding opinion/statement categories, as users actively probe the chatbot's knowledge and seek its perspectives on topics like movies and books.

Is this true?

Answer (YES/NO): NO